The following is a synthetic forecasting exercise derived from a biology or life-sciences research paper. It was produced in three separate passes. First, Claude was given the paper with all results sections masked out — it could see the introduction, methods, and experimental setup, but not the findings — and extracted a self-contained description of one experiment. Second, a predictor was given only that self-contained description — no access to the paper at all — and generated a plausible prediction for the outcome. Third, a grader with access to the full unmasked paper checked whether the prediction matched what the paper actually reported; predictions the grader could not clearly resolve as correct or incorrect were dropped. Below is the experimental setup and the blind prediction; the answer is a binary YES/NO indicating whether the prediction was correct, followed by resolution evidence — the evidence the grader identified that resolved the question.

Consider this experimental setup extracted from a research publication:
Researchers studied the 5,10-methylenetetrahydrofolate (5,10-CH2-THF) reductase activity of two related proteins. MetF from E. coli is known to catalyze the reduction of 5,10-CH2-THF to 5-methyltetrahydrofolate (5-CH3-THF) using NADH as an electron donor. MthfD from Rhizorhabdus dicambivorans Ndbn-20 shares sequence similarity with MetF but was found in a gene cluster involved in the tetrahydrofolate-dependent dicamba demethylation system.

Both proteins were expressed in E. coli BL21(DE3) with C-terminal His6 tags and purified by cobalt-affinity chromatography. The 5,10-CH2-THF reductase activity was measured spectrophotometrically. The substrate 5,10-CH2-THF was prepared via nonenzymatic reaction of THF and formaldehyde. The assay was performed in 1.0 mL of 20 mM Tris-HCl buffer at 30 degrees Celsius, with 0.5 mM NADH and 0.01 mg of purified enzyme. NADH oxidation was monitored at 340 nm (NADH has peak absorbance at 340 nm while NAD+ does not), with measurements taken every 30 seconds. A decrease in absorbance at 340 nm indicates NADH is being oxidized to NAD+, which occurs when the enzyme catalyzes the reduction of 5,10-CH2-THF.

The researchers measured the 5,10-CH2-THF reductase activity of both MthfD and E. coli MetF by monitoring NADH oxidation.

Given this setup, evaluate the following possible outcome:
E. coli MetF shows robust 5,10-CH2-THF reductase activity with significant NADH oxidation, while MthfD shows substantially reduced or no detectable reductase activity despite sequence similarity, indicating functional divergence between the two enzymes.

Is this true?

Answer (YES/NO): YES